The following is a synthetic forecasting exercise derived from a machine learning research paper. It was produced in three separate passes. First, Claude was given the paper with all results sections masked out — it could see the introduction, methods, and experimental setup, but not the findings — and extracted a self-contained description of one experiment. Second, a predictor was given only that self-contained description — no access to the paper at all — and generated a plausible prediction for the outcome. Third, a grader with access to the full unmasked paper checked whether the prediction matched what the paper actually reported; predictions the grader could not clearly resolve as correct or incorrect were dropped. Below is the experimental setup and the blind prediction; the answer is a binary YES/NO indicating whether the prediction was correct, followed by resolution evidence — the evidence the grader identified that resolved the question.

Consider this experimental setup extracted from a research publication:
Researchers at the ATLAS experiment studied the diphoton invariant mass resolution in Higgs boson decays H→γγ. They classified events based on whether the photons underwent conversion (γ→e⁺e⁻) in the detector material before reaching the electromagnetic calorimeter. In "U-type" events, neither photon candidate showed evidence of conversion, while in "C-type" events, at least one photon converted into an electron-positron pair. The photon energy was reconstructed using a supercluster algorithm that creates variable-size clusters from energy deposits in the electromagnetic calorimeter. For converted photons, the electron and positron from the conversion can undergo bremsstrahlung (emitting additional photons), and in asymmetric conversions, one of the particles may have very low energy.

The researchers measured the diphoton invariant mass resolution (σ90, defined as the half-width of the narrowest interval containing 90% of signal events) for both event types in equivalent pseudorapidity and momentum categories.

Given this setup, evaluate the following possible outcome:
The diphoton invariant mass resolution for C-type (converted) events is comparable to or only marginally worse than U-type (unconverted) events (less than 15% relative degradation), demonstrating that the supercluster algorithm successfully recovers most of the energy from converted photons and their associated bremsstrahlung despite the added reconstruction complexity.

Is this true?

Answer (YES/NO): NO